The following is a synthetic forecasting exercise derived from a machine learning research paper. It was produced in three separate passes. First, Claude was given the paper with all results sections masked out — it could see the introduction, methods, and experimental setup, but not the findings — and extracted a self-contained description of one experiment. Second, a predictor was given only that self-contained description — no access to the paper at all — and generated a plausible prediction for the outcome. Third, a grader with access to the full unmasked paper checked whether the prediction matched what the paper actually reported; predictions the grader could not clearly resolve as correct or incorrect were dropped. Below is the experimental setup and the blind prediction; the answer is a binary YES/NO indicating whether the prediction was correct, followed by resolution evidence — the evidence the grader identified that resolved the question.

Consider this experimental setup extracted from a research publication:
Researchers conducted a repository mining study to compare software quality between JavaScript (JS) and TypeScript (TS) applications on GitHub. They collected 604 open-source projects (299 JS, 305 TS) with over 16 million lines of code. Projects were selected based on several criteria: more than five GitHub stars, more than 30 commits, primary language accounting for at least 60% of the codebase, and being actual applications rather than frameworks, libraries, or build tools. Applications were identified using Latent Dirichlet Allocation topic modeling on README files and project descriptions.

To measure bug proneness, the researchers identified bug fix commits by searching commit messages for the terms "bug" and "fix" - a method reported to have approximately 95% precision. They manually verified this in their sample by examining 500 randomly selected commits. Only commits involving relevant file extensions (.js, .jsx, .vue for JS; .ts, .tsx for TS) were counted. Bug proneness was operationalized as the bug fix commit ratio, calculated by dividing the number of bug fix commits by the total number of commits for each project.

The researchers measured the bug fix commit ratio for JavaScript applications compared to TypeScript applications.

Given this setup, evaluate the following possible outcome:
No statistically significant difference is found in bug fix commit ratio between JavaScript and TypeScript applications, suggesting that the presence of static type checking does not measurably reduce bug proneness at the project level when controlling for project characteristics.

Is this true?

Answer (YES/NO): YES